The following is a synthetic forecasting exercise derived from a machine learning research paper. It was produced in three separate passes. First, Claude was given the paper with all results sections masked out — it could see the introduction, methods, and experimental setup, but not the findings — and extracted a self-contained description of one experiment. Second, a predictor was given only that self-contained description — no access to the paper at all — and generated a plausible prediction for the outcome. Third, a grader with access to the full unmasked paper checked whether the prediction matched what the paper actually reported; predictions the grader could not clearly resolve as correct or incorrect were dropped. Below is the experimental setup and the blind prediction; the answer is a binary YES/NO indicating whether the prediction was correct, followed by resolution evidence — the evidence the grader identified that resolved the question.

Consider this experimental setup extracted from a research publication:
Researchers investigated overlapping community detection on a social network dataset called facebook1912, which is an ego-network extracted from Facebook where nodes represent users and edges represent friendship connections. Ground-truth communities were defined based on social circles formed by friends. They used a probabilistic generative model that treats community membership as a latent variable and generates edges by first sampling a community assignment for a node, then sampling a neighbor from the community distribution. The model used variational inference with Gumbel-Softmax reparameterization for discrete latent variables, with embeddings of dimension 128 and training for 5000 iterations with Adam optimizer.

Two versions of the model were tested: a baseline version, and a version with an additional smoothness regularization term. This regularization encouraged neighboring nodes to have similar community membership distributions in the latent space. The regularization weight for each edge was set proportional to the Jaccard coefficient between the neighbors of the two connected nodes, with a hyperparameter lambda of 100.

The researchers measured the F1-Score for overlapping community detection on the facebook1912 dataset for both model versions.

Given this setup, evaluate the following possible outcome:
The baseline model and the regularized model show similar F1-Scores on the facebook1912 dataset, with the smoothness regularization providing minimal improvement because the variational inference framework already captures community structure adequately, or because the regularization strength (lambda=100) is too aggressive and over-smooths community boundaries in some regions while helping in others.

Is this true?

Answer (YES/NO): NO